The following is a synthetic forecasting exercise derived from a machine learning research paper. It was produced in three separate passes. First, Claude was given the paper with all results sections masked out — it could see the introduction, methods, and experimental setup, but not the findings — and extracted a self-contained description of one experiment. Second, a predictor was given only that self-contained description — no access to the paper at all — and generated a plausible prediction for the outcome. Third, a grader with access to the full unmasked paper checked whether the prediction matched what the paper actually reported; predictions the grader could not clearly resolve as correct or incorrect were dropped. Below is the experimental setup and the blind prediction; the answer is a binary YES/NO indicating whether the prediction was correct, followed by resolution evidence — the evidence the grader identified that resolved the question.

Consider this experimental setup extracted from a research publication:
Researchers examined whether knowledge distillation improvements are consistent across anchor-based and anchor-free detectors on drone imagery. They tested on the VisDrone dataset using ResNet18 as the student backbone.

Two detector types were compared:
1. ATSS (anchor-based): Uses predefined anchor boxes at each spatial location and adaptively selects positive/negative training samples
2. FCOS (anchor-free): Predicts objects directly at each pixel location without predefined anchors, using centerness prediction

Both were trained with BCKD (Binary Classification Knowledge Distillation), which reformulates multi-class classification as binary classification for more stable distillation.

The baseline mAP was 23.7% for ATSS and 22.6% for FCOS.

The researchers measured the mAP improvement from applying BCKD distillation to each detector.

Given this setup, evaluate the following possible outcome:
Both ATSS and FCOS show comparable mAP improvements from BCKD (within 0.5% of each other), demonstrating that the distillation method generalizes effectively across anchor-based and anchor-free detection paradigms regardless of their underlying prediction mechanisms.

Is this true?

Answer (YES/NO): YES